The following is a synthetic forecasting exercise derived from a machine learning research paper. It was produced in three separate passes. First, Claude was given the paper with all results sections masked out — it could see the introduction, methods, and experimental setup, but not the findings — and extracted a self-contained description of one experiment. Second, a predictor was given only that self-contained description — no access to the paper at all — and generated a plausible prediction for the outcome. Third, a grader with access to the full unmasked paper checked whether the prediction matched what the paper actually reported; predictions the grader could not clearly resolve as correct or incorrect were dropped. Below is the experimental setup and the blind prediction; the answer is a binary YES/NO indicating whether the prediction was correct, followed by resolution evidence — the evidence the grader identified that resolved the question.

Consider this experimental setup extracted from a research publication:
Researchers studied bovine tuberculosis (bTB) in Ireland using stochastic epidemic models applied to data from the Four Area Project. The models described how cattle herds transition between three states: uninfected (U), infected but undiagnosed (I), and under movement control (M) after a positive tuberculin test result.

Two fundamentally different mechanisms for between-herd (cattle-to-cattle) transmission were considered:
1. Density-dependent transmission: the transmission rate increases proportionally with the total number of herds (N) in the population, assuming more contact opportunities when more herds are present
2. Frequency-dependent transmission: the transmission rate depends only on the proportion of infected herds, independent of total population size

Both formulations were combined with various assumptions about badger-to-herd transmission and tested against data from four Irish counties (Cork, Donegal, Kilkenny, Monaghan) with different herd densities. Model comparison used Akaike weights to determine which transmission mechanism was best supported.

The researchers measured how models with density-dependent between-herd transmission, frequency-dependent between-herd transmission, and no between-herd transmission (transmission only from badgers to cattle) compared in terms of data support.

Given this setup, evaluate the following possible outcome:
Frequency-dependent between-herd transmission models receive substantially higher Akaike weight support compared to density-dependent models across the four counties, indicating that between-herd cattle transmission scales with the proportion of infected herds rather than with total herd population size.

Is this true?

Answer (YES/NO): NO